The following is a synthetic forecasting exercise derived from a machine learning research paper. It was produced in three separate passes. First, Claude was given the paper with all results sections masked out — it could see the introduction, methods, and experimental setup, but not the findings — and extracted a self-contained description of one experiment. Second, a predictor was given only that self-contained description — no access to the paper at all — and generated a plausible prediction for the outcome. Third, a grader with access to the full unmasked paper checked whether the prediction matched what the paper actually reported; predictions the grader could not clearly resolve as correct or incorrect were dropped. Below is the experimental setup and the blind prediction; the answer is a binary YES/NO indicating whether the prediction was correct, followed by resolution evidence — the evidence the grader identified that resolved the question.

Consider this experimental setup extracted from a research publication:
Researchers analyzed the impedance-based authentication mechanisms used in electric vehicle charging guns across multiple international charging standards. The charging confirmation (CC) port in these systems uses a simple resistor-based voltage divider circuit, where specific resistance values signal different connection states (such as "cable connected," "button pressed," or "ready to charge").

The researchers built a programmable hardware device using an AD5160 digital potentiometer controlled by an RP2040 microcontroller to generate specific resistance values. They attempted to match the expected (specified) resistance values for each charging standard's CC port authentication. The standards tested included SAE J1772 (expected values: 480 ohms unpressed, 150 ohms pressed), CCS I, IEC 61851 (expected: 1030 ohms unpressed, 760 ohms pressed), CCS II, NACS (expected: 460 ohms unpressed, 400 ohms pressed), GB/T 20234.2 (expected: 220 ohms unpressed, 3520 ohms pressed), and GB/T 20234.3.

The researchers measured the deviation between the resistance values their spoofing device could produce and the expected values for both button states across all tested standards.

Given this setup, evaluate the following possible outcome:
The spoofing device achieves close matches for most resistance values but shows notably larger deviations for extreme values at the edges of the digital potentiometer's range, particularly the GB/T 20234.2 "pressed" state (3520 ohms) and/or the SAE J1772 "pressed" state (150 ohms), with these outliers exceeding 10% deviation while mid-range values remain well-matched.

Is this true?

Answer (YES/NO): NO